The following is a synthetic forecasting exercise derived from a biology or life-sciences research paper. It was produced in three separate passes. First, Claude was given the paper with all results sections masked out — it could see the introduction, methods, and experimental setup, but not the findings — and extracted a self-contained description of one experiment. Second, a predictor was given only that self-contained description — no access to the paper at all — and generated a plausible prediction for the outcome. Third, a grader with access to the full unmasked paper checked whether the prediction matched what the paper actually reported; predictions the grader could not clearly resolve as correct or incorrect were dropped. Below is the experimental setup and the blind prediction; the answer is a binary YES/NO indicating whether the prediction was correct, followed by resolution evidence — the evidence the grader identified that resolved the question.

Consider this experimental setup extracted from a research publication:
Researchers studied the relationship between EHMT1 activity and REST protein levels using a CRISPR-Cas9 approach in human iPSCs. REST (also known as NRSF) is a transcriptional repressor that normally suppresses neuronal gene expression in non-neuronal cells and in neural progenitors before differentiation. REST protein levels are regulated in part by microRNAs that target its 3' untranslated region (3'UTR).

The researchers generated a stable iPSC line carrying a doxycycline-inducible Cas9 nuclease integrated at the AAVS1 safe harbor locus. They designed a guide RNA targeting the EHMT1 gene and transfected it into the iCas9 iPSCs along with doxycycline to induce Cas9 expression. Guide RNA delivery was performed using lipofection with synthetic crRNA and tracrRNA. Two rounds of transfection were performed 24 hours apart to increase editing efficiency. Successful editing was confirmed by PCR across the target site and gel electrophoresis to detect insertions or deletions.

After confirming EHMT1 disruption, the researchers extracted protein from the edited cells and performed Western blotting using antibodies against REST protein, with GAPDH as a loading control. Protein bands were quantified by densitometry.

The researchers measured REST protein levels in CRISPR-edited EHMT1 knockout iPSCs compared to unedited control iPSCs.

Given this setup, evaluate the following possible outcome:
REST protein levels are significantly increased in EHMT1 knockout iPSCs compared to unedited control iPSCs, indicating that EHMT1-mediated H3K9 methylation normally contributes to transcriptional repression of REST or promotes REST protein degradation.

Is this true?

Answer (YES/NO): NO